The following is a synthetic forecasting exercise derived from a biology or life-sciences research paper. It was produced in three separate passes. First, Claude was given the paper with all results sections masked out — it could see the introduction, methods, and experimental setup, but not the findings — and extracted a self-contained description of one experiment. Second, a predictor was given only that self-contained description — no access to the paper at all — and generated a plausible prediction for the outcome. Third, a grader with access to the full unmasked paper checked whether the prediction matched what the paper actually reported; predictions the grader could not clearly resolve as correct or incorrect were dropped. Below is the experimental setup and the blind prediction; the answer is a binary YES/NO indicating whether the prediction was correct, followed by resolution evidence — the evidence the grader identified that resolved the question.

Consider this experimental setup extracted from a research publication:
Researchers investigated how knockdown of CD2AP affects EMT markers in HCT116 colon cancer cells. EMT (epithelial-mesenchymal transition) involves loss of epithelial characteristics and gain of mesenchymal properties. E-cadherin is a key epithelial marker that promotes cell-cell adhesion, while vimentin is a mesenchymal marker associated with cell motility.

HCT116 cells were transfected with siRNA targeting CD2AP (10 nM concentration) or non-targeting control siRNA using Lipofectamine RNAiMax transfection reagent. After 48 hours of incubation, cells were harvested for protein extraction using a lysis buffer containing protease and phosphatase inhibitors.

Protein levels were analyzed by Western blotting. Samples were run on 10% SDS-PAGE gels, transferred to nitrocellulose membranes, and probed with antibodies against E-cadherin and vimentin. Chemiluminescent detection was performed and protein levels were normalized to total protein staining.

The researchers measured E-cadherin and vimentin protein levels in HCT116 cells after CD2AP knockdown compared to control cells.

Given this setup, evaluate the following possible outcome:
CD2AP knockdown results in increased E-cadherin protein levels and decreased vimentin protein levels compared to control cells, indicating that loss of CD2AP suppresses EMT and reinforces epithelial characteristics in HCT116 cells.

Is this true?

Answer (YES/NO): YES